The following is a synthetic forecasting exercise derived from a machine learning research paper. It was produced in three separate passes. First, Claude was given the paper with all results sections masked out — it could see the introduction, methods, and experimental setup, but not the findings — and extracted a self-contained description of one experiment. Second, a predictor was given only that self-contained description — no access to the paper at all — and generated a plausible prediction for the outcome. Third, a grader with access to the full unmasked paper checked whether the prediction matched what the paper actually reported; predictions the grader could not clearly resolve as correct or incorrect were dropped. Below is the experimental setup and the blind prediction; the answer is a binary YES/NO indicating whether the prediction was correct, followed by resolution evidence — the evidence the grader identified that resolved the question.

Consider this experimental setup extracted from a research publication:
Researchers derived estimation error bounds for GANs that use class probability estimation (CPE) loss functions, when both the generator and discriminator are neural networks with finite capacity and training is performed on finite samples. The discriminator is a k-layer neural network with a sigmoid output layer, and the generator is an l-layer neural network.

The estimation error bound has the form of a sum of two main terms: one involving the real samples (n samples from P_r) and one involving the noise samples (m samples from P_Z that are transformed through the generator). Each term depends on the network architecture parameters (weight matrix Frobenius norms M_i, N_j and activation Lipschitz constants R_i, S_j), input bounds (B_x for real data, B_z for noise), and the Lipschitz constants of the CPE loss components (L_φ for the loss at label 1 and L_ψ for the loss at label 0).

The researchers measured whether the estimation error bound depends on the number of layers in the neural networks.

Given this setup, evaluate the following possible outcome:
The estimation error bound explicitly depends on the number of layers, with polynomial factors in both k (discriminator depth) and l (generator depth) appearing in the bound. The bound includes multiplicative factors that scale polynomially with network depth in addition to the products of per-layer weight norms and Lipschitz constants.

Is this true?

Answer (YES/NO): NO